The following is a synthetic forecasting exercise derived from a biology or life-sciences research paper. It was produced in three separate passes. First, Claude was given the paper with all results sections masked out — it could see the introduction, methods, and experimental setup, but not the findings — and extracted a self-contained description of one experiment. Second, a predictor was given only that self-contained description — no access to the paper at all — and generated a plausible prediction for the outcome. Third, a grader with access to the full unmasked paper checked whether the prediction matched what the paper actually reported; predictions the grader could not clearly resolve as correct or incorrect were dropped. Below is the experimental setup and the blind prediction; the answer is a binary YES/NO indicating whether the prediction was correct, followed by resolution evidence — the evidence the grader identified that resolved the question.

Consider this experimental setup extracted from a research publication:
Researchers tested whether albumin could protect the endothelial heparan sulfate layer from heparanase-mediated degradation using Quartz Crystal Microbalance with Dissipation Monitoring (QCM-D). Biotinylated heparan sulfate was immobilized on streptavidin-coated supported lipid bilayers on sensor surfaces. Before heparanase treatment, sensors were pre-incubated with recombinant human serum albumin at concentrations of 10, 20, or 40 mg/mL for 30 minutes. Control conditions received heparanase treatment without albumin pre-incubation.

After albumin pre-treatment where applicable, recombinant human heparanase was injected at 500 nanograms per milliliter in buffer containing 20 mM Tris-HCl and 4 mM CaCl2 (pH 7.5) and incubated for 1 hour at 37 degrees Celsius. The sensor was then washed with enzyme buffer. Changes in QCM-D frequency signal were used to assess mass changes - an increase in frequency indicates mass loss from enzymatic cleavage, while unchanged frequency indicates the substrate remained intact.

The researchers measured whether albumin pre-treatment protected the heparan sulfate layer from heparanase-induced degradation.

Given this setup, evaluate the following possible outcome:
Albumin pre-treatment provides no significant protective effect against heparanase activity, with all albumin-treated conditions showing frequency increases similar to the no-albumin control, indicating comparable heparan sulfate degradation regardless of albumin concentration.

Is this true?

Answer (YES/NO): NO